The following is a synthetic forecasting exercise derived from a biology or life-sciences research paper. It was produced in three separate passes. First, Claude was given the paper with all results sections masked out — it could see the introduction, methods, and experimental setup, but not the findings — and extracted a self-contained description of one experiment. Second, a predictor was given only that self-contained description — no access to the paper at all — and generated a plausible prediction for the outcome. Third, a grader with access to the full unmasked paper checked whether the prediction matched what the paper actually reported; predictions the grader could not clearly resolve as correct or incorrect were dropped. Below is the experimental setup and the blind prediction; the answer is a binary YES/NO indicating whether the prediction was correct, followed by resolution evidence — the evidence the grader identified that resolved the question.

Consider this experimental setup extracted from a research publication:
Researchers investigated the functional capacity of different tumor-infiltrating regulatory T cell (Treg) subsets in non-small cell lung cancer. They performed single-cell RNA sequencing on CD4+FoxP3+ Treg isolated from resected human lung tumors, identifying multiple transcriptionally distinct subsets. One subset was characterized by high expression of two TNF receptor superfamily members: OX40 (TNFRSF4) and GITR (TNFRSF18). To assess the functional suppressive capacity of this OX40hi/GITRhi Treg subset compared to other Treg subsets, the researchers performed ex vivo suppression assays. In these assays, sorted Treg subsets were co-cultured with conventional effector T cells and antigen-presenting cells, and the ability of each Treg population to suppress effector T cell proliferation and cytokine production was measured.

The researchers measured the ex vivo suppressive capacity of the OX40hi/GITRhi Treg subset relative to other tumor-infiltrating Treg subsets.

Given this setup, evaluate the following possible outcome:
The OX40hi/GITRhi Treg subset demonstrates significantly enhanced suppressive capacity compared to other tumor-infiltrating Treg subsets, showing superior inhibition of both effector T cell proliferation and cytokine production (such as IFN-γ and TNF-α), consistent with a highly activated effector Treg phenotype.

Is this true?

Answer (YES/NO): NO